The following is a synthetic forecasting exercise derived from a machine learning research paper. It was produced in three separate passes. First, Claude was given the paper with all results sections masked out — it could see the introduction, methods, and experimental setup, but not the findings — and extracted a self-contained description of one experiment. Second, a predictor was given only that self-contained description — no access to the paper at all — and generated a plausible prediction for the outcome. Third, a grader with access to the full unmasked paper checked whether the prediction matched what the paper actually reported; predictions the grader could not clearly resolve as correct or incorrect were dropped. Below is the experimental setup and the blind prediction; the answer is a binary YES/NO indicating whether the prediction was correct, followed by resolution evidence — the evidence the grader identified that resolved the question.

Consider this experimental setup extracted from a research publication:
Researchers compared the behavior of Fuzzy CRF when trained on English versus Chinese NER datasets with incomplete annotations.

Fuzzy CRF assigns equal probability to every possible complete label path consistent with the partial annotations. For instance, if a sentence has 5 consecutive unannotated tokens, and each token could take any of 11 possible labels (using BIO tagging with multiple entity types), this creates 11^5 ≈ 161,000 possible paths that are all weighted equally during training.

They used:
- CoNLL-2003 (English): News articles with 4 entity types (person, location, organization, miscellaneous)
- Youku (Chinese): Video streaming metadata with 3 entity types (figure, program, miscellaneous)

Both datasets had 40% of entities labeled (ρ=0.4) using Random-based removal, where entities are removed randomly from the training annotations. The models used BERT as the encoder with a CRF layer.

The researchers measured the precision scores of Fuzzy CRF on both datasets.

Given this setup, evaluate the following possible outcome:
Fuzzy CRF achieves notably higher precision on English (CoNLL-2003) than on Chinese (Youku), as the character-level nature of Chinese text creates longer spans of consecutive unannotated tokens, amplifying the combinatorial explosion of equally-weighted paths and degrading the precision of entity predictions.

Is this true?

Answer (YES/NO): NO